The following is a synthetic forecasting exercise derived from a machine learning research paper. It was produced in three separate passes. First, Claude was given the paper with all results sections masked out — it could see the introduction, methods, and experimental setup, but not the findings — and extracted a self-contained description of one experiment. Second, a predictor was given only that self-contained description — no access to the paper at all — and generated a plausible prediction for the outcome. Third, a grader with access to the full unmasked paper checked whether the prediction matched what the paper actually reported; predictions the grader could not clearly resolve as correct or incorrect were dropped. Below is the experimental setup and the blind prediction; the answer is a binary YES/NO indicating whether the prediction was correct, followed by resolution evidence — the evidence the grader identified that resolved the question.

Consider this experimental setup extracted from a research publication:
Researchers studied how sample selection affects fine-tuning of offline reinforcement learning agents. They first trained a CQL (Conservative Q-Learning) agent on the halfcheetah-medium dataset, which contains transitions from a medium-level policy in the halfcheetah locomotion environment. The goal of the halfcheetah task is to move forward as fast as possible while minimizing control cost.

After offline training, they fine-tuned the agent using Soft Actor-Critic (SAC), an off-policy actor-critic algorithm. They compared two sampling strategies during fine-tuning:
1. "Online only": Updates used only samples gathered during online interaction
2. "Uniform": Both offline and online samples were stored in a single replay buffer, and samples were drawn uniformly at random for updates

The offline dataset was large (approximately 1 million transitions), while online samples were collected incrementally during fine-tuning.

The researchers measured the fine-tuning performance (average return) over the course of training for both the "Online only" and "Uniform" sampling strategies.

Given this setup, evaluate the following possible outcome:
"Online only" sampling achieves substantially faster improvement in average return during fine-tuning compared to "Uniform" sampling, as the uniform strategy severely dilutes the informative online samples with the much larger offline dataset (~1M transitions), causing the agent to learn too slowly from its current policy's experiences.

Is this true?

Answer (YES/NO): NO